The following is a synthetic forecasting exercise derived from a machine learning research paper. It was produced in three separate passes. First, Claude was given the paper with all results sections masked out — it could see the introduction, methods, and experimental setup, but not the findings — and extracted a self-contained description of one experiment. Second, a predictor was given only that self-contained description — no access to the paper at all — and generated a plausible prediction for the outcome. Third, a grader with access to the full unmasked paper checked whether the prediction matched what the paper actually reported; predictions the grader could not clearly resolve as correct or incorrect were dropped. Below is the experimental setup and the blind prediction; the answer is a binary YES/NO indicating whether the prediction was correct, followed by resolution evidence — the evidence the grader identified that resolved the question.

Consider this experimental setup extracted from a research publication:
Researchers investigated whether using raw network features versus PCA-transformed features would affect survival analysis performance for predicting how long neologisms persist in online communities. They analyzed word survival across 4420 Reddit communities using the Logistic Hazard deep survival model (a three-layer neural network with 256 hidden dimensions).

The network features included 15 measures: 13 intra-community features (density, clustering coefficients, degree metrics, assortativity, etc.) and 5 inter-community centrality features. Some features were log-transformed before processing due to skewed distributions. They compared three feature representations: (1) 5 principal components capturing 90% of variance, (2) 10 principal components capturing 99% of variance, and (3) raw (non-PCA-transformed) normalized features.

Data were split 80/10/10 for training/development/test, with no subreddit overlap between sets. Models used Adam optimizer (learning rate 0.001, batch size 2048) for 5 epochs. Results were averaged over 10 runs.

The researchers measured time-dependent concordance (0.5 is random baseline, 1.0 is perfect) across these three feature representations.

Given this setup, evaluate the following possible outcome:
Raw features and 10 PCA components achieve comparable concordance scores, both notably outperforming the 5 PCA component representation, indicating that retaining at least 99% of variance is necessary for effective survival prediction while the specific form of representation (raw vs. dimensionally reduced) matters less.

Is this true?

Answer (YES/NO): NO